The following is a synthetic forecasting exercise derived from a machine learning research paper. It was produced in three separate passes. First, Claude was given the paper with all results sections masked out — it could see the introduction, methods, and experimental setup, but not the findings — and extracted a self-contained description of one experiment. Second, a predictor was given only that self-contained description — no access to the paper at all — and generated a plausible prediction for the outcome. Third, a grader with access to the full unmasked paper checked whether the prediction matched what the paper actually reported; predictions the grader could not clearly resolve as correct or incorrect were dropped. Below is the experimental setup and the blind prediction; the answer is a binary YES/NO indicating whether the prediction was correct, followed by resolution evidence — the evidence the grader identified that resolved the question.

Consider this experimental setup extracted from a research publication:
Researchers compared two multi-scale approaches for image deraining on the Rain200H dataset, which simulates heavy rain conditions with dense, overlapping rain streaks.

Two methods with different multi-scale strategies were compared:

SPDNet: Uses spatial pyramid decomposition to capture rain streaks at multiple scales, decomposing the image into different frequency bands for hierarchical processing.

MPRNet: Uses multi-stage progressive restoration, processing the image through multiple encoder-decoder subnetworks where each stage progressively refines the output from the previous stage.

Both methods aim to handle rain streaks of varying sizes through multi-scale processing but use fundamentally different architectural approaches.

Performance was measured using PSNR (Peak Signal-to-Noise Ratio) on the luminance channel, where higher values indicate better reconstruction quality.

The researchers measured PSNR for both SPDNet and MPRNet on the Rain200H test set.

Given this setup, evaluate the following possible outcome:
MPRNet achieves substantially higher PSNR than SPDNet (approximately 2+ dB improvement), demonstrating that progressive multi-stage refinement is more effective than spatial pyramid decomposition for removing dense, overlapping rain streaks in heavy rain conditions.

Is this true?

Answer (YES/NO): NO